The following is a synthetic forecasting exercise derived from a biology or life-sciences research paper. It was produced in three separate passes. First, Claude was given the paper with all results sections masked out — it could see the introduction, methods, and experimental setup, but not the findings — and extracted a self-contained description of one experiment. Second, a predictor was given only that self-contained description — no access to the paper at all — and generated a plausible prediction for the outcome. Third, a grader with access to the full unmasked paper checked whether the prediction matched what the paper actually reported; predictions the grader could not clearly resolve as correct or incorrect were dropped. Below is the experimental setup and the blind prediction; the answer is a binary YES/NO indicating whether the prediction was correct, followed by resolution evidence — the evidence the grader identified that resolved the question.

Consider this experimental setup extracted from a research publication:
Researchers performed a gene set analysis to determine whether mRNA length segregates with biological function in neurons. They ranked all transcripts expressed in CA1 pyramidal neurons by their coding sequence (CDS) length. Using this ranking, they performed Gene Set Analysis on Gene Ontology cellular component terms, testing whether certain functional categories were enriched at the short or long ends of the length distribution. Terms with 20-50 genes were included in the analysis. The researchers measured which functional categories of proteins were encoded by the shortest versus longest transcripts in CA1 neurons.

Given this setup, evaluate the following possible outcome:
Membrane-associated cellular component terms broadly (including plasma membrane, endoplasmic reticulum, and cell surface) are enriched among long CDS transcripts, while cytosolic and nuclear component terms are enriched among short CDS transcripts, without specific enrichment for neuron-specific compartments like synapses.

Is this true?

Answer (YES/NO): NO